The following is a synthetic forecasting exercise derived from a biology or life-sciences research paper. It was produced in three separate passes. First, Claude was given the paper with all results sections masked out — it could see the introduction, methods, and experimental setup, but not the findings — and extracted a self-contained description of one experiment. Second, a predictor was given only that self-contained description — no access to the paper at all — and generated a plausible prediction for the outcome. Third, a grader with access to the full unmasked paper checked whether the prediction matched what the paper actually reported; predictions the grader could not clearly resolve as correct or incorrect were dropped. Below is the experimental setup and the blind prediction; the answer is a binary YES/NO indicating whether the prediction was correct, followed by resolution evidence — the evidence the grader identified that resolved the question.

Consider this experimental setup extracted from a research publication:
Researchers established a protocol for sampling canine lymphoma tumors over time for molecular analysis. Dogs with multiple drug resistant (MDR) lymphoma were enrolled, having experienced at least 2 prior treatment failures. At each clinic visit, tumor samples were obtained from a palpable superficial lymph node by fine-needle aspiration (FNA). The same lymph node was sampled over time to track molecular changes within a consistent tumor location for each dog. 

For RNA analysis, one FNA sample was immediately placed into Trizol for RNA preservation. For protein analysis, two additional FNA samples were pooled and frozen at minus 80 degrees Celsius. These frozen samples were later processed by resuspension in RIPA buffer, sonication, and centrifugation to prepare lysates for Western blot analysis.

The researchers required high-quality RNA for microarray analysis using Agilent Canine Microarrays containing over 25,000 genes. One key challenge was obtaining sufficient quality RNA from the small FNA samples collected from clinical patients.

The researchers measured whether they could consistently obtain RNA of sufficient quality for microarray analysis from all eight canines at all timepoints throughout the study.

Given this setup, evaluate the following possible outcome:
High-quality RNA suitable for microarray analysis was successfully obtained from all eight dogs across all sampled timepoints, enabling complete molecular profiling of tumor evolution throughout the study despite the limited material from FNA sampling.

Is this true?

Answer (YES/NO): NO